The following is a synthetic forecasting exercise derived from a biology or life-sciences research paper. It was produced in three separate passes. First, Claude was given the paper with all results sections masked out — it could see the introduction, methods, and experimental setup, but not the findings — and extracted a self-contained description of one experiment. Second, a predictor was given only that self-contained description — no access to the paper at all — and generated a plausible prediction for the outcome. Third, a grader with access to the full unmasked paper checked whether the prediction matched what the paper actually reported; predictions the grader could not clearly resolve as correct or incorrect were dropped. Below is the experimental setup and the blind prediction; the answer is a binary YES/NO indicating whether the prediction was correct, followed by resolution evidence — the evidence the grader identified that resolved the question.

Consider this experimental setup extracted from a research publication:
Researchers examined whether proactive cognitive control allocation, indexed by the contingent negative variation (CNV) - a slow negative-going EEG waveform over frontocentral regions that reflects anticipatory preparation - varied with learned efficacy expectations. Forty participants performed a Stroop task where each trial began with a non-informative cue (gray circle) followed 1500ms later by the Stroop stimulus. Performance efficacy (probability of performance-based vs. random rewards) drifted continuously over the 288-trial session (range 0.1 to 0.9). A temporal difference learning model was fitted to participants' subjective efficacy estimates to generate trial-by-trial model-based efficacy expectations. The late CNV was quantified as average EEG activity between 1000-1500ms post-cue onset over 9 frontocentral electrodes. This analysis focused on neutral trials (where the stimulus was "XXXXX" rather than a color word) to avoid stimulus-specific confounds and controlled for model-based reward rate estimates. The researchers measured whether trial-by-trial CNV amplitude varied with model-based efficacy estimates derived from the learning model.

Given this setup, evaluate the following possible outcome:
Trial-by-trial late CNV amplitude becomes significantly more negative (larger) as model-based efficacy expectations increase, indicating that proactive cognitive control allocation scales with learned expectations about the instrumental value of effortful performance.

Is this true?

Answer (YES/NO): NO